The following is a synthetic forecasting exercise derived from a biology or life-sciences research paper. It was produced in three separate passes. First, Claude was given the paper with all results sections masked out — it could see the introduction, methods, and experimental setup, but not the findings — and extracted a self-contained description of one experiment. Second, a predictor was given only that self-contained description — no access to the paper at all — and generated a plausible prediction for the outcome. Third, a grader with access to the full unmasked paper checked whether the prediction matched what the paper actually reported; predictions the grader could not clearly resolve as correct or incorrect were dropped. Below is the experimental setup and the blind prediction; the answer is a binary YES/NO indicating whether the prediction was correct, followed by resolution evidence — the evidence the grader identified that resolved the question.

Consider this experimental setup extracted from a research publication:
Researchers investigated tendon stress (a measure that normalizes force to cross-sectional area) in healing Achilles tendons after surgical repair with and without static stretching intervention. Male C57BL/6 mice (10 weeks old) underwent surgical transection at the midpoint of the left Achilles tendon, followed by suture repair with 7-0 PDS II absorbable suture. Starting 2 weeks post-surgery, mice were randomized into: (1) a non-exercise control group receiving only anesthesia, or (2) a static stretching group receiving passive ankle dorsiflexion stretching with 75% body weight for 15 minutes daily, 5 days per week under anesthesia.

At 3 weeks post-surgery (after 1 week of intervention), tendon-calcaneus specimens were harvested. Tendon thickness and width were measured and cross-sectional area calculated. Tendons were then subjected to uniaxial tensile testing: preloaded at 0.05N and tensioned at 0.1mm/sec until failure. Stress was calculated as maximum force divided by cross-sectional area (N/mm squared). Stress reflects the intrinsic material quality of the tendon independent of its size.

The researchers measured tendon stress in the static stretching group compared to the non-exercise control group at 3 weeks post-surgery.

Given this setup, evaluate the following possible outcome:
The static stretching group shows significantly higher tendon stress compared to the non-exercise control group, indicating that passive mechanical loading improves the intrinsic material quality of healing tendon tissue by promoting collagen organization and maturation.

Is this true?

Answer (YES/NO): NO